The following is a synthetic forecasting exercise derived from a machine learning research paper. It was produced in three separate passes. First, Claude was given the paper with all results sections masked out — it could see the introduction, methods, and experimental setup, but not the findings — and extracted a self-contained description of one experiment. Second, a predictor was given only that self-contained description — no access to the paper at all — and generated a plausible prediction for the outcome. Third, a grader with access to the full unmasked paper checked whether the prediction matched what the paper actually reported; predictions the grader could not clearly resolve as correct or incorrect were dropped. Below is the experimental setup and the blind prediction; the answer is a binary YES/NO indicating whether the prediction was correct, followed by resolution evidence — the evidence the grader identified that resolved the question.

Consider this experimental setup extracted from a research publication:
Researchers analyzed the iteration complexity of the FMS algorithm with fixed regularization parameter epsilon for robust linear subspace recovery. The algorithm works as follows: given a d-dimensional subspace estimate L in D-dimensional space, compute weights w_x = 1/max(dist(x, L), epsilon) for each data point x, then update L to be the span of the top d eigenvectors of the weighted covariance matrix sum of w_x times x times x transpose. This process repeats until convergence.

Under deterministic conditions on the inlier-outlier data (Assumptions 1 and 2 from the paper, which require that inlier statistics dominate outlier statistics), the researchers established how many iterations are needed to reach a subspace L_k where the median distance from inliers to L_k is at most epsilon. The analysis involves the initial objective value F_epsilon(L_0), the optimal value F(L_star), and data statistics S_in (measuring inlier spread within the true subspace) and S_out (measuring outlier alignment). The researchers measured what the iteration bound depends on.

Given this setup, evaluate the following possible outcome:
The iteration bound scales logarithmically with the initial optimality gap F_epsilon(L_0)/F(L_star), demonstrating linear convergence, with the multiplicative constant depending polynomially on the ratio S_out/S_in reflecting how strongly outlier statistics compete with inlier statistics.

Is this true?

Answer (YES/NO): NO